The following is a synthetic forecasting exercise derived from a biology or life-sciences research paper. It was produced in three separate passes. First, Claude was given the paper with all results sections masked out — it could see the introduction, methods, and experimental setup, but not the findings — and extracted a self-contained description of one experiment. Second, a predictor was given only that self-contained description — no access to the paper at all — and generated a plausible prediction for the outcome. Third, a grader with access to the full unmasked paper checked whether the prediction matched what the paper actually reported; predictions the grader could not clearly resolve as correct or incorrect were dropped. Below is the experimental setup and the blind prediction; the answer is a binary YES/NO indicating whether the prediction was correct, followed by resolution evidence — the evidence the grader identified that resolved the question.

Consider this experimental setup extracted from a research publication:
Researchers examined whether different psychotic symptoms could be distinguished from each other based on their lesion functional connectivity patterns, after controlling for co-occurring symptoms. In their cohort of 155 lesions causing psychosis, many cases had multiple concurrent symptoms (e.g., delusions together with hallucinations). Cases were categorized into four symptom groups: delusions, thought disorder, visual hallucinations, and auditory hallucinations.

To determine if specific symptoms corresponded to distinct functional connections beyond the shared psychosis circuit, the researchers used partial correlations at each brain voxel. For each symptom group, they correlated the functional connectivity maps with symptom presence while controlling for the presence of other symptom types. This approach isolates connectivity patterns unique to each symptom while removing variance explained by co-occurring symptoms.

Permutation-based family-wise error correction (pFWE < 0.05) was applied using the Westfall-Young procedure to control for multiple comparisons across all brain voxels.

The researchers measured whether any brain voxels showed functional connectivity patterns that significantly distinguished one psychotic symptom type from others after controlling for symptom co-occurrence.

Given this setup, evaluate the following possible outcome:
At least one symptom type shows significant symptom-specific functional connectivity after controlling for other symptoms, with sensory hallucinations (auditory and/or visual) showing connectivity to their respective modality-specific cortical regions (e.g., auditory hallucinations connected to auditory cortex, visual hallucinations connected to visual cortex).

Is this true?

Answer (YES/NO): NO